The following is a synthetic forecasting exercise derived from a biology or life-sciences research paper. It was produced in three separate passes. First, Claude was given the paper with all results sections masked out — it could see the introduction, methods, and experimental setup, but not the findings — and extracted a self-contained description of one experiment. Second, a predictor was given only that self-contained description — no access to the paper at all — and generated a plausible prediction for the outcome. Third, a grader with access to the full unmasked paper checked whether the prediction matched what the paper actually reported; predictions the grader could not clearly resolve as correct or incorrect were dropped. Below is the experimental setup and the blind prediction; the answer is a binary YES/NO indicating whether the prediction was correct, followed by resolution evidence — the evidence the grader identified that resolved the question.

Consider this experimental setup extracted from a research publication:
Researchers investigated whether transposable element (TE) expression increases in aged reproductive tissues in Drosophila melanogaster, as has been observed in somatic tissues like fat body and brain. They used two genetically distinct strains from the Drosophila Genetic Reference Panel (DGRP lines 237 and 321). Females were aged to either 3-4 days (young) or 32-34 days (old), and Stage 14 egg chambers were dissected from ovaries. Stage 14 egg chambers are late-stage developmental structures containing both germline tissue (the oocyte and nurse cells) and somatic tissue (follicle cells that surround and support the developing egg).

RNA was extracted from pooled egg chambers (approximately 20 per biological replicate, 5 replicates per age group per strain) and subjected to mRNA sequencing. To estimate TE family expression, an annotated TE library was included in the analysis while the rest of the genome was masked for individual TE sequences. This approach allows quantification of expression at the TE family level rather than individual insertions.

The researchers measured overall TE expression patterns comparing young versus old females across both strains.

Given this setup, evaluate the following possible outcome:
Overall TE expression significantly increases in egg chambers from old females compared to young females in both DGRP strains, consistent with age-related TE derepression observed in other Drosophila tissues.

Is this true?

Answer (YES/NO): NO